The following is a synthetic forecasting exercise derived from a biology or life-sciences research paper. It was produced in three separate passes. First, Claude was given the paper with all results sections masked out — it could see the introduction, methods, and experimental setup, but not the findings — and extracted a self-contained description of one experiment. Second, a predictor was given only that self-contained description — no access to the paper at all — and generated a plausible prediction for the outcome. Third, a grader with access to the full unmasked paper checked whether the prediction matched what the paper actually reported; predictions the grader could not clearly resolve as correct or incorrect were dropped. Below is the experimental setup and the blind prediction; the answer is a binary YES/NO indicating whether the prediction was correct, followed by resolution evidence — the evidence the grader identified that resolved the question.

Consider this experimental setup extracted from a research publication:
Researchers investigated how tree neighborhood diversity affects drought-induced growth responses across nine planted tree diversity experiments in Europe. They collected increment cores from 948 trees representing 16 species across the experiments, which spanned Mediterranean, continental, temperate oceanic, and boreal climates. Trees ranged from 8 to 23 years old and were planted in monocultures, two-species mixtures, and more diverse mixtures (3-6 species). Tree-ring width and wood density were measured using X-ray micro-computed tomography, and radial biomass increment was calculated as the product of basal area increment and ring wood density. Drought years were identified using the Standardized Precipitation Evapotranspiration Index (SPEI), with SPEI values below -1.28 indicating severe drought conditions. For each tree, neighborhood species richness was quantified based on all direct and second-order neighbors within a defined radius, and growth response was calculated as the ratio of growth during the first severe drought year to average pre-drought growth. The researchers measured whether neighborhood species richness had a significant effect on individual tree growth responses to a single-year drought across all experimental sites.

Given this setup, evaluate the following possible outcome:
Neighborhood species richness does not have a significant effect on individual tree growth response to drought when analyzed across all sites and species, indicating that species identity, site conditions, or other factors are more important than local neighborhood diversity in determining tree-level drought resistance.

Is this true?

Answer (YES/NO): YES